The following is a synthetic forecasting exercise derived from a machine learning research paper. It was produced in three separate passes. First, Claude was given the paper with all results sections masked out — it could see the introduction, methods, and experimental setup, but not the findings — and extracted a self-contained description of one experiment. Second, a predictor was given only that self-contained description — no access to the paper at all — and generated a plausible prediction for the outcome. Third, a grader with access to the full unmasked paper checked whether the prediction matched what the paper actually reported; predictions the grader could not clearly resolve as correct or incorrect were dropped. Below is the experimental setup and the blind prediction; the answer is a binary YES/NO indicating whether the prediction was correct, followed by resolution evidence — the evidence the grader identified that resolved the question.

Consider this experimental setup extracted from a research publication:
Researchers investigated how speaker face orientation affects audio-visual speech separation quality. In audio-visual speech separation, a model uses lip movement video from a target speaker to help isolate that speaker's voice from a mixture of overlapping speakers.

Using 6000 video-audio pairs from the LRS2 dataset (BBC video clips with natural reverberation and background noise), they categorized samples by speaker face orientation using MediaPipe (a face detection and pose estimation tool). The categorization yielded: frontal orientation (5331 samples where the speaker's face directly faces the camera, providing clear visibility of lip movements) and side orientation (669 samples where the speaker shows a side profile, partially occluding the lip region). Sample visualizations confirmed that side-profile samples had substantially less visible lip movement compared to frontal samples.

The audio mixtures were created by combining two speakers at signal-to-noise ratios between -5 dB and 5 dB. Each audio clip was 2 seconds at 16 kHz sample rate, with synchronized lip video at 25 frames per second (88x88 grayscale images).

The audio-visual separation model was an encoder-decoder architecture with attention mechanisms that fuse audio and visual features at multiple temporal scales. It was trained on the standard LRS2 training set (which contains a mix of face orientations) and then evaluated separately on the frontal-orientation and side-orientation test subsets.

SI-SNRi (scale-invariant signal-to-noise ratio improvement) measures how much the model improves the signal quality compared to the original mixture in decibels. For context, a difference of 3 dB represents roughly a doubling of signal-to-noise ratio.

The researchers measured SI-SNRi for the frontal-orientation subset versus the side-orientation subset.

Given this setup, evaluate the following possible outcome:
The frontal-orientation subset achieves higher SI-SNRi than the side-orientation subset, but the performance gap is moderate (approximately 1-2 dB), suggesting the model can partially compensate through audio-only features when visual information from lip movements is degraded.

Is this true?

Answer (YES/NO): NO